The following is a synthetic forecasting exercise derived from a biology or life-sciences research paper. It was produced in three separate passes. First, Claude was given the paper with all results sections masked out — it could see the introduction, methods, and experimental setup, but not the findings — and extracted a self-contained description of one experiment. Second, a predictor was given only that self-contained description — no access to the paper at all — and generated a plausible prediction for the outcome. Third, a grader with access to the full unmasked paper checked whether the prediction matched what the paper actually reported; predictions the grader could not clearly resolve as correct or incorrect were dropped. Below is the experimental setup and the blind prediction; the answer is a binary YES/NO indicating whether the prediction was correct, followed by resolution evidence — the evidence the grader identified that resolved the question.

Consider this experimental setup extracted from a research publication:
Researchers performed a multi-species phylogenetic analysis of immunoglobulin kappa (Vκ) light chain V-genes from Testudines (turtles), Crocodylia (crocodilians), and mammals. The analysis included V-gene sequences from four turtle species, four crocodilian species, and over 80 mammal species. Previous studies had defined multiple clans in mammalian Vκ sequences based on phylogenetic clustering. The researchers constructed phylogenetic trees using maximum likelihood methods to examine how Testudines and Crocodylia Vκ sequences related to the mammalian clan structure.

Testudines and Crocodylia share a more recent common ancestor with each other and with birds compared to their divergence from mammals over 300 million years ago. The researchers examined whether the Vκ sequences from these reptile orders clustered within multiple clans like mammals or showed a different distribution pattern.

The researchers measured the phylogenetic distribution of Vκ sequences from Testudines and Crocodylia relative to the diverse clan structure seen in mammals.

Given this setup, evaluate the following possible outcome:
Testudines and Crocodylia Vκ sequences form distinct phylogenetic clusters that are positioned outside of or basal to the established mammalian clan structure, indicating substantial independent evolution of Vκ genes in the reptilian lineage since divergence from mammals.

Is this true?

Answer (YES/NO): YES